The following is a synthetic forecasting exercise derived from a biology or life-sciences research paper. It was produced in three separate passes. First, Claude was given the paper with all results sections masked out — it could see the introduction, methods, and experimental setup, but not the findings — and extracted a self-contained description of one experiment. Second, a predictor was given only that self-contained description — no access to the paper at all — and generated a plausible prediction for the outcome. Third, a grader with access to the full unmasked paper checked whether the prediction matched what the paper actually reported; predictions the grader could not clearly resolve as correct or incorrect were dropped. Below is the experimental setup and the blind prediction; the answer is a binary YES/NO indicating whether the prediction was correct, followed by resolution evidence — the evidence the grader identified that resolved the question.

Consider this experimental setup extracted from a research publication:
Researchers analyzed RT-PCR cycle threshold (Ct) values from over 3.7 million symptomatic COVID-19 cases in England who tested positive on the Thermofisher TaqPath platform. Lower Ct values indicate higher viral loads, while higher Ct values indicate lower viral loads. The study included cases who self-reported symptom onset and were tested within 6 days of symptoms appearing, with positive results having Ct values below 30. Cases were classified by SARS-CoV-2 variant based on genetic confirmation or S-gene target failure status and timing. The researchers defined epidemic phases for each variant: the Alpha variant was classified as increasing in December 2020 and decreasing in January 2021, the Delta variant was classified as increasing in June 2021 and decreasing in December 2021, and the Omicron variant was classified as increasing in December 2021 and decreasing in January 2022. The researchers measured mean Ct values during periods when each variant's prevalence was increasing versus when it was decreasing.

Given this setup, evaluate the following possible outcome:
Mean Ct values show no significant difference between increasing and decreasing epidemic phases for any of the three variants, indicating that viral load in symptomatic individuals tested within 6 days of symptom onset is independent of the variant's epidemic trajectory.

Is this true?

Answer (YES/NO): NO